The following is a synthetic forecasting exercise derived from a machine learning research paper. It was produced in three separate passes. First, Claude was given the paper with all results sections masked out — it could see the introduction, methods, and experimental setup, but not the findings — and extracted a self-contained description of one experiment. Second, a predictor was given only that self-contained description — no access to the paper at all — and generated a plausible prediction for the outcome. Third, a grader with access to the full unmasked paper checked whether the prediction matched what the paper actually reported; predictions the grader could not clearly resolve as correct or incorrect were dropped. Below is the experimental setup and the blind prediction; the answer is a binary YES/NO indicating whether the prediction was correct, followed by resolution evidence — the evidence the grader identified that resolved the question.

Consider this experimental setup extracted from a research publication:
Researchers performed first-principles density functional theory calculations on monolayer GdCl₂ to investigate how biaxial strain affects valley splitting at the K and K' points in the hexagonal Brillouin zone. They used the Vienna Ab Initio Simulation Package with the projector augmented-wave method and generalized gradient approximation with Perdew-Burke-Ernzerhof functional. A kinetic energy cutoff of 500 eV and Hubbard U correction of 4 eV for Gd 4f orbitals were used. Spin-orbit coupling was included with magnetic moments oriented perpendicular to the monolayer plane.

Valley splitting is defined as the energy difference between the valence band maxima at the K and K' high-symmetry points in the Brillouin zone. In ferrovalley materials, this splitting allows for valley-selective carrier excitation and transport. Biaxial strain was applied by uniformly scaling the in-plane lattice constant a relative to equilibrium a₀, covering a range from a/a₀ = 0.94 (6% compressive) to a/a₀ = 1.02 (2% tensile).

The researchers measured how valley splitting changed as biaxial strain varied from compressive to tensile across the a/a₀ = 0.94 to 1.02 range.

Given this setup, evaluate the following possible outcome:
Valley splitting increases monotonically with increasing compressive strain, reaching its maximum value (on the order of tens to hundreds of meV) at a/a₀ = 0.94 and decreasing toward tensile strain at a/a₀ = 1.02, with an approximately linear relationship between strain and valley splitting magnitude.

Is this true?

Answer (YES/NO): NO